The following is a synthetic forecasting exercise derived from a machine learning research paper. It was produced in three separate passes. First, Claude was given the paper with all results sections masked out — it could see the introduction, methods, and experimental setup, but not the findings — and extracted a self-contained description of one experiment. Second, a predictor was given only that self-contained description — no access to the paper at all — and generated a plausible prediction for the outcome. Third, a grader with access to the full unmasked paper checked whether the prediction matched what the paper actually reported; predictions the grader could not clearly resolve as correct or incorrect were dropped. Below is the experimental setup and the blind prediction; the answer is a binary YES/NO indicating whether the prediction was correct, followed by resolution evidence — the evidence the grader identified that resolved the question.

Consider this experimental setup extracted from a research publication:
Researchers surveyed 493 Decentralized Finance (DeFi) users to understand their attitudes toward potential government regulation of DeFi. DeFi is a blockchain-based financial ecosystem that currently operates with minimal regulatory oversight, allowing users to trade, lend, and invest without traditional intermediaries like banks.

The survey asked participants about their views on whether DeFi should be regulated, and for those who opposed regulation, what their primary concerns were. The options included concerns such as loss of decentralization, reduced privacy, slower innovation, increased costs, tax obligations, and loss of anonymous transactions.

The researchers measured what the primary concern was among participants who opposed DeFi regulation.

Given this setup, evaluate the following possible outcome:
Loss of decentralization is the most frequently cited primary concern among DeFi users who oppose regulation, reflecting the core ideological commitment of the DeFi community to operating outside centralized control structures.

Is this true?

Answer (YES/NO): NO